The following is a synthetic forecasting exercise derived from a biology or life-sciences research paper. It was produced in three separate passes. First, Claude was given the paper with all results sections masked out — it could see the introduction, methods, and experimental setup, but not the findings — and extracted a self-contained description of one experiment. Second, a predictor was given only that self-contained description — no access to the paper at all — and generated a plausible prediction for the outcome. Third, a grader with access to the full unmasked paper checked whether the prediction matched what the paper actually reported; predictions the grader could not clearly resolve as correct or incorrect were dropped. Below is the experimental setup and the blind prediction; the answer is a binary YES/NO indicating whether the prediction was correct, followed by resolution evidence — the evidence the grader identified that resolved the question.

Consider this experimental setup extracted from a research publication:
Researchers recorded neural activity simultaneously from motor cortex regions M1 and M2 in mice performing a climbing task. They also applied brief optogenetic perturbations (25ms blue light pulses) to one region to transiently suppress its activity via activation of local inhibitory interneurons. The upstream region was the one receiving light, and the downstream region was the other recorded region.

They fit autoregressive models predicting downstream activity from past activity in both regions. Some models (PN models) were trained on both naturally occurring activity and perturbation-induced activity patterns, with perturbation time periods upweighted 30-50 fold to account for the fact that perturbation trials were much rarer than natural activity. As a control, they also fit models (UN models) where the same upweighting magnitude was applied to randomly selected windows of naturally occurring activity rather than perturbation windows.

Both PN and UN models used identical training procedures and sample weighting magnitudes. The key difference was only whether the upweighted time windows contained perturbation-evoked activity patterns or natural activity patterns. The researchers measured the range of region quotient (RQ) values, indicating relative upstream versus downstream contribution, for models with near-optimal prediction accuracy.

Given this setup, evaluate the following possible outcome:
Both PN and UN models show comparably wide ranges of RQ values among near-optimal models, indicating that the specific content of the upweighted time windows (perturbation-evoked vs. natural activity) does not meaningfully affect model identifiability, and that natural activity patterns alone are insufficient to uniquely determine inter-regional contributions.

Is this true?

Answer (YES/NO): NO